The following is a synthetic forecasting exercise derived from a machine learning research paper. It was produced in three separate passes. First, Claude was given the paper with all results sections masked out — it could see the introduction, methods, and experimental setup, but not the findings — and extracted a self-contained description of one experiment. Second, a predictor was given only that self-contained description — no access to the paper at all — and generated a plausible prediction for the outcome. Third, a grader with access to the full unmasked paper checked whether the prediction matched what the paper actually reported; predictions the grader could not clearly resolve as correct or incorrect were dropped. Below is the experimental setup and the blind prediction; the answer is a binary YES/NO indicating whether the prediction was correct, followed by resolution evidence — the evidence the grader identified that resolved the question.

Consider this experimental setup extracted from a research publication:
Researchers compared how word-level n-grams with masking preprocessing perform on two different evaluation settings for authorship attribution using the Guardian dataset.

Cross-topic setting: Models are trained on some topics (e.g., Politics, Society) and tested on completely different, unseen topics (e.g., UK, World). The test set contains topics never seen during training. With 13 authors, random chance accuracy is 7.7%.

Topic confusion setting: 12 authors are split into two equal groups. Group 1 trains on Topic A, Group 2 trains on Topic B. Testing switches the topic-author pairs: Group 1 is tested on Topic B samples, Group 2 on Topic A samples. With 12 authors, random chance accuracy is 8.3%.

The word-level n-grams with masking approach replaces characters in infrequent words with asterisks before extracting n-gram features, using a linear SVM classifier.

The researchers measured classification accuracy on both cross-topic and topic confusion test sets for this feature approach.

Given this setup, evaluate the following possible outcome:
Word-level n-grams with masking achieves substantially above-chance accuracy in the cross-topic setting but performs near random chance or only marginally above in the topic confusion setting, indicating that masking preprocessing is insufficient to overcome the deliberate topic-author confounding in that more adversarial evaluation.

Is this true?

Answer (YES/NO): NO